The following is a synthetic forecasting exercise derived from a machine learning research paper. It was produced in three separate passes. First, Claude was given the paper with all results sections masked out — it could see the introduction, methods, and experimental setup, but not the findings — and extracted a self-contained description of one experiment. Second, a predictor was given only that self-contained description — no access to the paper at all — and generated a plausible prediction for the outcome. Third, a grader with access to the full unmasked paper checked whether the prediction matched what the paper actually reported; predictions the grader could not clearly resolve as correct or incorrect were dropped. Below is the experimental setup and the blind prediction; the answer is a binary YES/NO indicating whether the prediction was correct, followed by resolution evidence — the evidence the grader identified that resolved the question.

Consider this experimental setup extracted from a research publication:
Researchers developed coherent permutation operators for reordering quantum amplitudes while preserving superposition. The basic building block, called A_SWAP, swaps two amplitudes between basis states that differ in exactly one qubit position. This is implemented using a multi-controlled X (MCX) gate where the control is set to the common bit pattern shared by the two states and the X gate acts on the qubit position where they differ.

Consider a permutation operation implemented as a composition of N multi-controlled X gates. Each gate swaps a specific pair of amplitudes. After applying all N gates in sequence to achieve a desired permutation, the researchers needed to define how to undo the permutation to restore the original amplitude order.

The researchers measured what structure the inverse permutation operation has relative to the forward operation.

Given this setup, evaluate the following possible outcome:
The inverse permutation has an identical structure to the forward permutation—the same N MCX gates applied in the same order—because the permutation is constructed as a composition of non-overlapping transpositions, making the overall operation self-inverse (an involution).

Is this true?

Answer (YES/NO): NO